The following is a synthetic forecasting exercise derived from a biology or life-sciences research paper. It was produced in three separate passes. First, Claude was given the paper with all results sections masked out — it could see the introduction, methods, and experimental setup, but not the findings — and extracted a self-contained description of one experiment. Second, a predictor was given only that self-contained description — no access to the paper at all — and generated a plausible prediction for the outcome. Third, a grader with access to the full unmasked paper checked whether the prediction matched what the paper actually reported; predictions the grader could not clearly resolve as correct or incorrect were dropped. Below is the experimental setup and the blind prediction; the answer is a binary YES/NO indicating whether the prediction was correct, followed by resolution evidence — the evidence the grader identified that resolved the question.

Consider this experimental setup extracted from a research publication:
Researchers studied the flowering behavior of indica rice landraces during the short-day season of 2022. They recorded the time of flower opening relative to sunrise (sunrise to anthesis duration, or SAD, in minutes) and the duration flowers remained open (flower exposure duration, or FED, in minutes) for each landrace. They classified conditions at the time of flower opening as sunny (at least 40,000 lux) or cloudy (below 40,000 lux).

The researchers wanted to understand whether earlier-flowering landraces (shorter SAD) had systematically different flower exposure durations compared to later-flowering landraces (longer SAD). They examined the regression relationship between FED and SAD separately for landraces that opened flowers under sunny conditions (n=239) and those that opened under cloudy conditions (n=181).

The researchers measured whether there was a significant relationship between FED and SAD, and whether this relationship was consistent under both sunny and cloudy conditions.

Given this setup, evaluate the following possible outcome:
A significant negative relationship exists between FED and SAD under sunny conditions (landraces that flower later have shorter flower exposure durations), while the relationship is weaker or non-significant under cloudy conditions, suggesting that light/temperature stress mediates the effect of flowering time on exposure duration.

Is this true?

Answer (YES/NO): NO